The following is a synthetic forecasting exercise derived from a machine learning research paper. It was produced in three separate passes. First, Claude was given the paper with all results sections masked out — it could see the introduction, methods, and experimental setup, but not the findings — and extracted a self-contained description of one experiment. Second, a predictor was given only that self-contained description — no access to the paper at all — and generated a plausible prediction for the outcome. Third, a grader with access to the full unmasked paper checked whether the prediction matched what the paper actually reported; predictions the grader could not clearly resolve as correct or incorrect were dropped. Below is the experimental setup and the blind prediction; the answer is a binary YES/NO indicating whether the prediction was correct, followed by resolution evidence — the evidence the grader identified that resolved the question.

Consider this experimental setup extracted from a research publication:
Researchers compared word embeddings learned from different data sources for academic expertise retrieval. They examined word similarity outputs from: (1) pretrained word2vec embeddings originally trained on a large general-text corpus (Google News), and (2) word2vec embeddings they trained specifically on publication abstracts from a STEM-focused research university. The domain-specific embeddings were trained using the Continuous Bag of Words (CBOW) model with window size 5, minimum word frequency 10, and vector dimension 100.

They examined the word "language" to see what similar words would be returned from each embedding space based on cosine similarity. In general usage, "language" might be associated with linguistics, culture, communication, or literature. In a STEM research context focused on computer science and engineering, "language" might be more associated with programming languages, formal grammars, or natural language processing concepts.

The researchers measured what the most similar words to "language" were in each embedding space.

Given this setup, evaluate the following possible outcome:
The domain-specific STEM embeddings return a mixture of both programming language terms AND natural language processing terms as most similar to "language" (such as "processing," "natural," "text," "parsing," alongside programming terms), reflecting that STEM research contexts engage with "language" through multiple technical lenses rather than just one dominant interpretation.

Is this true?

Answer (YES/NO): NO